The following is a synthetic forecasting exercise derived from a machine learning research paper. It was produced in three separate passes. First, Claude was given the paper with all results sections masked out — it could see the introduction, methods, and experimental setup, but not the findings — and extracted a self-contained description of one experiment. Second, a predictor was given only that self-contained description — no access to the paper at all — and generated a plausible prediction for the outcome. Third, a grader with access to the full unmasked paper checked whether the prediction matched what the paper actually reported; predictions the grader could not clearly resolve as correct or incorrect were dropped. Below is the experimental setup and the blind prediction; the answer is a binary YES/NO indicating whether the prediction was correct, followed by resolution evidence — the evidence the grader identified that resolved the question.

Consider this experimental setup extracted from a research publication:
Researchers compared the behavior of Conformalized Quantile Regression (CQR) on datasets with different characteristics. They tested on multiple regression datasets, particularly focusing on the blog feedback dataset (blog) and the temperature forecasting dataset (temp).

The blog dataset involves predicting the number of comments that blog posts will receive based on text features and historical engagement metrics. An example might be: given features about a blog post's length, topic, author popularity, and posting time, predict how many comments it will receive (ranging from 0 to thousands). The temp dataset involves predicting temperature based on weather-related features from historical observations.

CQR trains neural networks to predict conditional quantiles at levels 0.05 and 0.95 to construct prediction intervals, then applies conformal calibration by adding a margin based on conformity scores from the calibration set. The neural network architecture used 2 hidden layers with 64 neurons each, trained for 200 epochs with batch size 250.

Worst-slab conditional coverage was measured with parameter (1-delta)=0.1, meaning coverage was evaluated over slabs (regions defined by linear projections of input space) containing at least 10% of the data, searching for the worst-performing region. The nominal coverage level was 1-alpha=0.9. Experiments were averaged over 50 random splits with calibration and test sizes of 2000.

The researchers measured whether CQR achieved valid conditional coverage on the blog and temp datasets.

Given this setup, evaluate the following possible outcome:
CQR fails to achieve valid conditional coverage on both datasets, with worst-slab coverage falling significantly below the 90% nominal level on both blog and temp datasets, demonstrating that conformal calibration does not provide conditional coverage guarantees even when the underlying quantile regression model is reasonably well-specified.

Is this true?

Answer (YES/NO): YES